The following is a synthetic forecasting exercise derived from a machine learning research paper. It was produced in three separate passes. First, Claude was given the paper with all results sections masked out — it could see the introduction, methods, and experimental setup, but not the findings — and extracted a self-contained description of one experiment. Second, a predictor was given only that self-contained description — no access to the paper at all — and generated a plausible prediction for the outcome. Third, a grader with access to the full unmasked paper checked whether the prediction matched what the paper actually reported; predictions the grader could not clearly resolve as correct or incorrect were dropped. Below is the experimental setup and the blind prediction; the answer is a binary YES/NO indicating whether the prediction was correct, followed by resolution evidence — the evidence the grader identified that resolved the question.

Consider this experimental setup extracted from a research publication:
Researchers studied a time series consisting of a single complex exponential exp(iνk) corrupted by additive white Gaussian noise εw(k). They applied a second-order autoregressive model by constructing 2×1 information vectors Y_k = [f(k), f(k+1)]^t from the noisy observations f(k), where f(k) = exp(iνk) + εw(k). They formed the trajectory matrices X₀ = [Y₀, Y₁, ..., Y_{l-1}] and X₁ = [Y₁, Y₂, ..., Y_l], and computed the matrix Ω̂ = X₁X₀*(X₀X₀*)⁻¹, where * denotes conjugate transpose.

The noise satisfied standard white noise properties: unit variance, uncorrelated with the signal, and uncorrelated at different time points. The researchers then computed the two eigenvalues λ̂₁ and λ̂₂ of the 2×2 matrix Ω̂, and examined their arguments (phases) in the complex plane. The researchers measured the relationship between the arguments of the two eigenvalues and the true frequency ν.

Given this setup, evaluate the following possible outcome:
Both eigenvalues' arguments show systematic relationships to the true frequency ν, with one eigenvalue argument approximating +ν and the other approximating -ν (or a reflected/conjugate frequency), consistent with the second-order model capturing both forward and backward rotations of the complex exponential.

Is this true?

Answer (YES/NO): NO